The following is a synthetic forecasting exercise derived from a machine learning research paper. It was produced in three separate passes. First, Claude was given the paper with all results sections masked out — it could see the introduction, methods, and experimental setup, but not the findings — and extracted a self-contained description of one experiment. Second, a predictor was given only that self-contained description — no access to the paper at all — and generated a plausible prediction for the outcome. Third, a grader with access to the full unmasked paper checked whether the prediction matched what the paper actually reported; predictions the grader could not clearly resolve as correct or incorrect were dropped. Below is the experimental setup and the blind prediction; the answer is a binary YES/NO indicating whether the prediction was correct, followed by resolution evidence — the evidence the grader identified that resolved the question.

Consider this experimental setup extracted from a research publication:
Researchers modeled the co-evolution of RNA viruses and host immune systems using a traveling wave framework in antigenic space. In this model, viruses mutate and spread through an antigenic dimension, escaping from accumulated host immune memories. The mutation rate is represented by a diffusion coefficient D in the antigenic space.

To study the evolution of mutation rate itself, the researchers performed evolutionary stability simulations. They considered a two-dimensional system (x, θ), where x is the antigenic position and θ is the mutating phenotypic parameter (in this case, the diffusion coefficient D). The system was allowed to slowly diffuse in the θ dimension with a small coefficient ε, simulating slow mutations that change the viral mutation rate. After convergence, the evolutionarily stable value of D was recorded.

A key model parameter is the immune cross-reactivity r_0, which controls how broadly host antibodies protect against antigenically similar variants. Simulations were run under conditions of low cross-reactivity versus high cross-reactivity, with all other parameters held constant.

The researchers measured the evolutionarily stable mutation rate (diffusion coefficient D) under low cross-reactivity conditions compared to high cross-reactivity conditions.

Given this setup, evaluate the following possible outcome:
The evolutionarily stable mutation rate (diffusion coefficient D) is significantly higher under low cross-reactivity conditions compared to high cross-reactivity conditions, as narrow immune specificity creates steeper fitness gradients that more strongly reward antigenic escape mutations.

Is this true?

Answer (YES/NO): YES